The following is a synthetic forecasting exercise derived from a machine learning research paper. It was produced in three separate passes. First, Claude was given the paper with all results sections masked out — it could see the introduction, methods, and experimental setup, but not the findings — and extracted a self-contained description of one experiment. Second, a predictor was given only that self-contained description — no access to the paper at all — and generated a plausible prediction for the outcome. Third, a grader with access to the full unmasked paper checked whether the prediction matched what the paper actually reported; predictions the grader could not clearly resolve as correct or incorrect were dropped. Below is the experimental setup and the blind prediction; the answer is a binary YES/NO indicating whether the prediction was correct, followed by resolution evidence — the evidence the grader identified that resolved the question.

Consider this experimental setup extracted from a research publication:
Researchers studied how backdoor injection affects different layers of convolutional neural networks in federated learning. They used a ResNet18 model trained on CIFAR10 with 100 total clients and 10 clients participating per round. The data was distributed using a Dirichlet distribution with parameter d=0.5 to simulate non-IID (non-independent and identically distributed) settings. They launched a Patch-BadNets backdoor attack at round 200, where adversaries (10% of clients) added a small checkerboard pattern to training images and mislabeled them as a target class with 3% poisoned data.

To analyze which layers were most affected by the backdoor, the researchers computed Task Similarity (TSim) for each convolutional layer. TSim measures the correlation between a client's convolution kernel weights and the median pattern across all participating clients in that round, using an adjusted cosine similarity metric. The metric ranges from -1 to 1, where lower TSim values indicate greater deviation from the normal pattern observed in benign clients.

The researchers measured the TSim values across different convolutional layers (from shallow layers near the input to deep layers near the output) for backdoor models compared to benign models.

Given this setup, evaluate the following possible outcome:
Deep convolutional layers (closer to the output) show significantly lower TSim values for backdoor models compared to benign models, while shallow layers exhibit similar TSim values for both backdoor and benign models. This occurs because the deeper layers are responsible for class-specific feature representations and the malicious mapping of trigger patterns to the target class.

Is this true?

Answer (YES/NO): YES